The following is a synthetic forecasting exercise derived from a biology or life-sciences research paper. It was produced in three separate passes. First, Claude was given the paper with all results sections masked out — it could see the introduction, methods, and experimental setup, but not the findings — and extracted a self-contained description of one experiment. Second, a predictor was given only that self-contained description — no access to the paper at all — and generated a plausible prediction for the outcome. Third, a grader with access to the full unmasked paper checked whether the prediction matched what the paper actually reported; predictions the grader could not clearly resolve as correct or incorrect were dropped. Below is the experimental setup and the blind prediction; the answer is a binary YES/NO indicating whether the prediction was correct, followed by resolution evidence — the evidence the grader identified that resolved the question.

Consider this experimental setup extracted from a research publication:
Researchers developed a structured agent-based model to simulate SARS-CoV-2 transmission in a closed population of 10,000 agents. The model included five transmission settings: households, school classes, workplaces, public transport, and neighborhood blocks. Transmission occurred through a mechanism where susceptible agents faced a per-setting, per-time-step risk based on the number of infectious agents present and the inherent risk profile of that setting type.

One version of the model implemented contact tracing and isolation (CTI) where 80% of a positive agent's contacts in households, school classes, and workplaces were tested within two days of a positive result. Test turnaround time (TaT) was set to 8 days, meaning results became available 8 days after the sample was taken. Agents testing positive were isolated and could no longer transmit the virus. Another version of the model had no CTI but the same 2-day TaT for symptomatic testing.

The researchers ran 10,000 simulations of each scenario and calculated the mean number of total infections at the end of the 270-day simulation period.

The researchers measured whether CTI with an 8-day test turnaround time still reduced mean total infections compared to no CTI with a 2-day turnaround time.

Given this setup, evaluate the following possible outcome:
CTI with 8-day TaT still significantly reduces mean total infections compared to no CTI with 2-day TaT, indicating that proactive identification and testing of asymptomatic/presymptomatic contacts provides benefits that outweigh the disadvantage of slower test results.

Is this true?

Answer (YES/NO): YES